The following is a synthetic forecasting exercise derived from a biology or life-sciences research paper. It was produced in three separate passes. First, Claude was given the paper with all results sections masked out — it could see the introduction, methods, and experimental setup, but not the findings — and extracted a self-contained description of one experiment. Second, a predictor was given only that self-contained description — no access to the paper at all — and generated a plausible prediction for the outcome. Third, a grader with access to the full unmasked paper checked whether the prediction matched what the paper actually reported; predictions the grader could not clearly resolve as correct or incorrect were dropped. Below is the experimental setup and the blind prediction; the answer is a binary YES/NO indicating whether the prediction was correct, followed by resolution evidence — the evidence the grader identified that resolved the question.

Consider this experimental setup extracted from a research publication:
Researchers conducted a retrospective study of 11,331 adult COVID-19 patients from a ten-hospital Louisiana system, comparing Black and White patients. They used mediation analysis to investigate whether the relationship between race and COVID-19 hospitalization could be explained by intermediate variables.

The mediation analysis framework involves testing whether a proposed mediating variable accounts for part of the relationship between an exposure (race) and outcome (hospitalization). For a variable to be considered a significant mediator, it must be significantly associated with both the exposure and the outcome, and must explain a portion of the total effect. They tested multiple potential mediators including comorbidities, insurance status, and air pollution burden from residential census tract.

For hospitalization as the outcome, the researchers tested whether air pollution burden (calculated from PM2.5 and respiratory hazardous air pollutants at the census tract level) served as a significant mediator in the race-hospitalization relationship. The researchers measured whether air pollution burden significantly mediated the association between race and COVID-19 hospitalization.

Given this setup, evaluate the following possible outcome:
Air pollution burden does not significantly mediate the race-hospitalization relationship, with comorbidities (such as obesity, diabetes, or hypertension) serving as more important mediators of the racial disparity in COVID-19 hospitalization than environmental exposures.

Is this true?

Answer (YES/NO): NO